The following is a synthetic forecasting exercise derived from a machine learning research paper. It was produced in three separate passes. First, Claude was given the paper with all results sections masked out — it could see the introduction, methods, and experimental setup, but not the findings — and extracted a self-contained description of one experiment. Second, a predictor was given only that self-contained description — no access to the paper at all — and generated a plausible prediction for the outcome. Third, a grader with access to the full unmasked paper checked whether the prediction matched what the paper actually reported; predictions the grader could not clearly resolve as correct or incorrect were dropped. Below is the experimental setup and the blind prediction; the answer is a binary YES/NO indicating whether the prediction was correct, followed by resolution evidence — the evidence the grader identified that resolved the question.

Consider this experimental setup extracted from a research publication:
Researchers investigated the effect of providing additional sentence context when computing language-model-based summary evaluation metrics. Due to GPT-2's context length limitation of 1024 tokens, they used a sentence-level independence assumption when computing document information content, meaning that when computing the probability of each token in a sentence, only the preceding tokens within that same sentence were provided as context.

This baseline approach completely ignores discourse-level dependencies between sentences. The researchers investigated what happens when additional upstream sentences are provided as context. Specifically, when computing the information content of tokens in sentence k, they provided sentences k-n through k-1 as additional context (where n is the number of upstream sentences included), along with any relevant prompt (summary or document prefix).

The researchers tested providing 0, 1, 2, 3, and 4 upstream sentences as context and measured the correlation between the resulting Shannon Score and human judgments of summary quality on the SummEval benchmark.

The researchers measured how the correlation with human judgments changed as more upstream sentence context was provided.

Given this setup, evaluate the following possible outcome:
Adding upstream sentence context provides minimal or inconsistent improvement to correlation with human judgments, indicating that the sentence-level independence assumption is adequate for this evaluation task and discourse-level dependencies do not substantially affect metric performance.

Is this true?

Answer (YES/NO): YES